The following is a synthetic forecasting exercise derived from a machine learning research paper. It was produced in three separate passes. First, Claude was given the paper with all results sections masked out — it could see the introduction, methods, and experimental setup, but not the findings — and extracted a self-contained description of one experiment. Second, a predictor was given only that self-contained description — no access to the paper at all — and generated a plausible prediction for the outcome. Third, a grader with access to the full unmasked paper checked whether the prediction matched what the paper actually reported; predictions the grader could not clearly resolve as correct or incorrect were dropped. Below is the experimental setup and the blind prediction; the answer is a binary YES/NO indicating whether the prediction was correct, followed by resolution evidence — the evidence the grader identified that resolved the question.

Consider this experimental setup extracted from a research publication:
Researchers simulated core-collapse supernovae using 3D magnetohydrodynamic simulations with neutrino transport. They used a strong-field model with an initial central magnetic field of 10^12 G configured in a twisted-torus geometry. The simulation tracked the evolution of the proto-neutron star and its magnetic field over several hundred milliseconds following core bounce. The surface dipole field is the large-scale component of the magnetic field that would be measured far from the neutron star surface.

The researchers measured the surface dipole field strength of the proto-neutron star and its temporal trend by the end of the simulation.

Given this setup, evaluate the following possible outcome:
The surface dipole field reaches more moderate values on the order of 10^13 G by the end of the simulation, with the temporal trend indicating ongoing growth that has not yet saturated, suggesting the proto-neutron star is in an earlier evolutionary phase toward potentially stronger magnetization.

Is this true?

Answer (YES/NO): NO